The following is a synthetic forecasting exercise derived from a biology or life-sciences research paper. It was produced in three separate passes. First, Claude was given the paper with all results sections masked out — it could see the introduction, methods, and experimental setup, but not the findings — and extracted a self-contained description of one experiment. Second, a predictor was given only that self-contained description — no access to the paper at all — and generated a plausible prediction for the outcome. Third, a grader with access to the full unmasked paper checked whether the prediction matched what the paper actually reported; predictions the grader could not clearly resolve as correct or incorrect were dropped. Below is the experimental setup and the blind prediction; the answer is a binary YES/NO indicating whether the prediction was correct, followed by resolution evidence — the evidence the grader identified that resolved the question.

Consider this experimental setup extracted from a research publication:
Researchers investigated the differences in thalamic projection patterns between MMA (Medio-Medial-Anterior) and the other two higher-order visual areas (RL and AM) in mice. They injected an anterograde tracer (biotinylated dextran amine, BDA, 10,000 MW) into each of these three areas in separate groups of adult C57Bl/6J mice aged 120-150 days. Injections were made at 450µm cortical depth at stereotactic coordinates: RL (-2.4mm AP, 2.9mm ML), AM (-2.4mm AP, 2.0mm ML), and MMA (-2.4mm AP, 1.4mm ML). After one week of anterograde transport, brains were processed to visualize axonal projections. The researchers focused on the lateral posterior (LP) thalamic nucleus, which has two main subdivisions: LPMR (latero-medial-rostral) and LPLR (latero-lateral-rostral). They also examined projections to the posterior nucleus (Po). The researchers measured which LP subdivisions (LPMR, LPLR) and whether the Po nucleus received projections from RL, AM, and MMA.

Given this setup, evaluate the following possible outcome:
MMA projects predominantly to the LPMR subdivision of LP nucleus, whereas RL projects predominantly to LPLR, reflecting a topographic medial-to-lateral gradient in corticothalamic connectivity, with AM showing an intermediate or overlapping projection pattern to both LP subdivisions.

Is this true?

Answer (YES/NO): NO